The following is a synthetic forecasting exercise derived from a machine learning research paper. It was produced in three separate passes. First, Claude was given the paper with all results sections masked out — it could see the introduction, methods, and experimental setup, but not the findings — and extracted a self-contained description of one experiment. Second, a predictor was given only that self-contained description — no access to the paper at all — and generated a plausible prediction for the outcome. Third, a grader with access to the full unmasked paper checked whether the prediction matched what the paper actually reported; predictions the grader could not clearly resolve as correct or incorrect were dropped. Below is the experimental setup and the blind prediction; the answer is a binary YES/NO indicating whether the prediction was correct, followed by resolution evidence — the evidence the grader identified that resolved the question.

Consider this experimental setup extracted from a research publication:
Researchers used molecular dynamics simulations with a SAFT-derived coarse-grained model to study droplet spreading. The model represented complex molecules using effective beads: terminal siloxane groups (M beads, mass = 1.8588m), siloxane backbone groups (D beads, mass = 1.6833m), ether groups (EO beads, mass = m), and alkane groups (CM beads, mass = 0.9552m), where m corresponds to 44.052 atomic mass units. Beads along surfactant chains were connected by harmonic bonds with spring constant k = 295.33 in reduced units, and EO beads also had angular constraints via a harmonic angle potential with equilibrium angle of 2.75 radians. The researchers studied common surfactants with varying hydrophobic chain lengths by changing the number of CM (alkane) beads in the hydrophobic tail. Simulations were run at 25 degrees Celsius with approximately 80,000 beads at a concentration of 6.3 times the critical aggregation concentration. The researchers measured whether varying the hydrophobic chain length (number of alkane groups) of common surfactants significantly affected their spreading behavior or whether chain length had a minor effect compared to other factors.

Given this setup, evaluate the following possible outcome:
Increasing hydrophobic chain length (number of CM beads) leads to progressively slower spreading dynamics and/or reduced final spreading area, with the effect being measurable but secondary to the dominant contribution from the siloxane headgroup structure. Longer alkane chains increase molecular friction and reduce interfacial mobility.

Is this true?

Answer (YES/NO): NO